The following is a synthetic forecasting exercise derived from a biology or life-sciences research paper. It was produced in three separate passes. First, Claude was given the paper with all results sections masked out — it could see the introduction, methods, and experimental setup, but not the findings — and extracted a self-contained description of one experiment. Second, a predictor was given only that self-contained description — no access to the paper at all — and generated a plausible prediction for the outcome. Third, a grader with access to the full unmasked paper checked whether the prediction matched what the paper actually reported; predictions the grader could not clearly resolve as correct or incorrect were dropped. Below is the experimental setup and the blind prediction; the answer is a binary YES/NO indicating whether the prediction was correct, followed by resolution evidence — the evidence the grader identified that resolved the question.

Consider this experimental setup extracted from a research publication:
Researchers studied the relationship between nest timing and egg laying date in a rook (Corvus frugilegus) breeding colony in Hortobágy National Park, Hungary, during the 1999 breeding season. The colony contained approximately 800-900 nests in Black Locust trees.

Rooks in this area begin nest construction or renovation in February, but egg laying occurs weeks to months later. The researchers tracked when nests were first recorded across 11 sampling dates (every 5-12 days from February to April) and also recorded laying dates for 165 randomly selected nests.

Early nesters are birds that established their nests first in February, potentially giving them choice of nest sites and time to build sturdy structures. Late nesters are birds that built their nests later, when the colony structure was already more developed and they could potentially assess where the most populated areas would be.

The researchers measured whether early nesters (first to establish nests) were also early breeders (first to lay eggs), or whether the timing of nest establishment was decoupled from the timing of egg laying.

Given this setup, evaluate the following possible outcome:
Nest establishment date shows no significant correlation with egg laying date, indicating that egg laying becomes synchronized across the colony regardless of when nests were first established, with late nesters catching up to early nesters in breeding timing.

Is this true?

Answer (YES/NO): NO